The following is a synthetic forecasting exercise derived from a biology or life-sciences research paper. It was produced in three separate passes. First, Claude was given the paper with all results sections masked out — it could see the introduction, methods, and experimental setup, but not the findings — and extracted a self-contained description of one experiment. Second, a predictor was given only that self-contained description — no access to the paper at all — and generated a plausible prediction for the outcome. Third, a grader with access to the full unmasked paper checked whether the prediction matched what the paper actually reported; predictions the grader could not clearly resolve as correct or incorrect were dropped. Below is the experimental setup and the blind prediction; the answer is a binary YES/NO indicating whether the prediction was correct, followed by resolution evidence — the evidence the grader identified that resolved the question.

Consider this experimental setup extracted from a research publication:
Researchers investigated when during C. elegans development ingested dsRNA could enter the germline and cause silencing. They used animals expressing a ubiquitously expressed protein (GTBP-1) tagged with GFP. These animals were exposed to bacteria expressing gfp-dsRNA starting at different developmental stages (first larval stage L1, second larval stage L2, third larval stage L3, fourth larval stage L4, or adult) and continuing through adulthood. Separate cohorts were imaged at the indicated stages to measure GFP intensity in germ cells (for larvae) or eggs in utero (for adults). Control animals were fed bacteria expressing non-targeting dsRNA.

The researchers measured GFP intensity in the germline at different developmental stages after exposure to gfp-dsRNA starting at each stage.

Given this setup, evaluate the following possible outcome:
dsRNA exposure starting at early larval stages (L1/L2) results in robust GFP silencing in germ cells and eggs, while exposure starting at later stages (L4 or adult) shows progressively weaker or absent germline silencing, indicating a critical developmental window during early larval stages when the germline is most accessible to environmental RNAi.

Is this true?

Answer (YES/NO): NO